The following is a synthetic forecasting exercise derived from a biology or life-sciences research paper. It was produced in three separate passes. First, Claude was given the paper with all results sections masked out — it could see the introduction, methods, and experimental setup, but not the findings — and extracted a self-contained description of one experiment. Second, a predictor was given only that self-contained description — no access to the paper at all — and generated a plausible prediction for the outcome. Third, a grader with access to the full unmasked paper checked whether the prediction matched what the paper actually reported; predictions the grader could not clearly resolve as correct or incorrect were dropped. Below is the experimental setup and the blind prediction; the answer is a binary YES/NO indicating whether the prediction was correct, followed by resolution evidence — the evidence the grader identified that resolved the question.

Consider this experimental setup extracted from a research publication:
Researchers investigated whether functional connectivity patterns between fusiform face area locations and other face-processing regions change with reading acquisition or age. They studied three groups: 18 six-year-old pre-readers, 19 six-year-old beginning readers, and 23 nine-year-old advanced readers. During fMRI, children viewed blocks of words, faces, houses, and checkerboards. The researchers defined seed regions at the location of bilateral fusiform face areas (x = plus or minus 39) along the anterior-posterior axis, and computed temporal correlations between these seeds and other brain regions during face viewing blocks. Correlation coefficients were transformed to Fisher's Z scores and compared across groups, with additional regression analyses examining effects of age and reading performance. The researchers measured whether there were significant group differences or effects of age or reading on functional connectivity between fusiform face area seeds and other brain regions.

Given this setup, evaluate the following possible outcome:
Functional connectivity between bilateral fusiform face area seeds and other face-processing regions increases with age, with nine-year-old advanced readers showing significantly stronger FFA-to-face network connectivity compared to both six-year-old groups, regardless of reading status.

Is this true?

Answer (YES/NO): NO